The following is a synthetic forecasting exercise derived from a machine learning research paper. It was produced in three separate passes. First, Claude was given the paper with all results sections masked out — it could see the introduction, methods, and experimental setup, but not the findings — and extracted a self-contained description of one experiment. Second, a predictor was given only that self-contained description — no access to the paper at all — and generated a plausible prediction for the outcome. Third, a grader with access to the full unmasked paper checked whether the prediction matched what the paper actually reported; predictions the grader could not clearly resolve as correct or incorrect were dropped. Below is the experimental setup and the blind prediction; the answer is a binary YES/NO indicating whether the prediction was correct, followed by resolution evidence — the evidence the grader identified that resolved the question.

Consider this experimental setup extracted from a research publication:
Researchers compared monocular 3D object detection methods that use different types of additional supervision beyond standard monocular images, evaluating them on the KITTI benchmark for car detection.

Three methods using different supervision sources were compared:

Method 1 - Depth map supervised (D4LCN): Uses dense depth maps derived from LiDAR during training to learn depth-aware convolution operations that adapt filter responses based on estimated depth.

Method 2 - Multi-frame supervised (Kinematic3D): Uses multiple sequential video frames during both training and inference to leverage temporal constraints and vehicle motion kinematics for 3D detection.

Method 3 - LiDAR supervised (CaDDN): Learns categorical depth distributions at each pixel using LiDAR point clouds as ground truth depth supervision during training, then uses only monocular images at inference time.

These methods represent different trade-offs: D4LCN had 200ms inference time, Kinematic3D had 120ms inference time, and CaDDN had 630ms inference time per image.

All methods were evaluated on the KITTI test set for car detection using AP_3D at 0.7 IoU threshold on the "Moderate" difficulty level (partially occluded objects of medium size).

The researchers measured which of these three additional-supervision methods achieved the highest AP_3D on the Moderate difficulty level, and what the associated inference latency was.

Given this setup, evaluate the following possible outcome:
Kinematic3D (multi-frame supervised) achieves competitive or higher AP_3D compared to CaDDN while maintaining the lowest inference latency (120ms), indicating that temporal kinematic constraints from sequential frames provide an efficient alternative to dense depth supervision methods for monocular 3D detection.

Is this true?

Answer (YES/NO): NO